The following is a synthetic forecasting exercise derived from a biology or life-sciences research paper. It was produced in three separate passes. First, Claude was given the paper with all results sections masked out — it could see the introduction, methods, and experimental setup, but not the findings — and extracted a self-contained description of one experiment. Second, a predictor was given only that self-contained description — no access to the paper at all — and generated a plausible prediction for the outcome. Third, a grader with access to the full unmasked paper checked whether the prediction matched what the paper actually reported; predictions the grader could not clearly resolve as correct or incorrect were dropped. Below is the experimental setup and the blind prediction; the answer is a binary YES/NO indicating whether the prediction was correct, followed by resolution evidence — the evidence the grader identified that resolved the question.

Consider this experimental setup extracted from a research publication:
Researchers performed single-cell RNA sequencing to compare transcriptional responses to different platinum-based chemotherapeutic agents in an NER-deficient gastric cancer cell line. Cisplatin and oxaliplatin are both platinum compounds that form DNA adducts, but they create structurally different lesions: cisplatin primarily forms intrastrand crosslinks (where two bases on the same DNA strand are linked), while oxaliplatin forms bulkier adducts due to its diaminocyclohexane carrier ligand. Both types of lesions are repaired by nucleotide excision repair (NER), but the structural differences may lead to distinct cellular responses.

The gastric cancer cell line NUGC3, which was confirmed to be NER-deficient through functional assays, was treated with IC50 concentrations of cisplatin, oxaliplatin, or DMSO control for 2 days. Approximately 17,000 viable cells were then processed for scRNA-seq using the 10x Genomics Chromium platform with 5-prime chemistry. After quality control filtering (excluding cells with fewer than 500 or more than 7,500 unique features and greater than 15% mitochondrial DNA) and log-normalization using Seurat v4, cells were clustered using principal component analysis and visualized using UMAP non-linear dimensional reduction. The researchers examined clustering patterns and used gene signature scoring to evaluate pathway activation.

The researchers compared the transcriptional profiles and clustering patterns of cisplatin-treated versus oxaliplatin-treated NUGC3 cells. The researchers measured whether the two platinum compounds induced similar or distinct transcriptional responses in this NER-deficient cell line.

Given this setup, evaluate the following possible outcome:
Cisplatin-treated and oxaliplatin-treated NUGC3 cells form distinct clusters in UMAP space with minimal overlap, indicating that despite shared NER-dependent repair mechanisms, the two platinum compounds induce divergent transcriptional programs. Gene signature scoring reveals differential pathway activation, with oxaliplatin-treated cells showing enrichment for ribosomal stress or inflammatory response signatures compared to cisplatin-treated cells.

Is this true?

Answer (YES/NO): NO